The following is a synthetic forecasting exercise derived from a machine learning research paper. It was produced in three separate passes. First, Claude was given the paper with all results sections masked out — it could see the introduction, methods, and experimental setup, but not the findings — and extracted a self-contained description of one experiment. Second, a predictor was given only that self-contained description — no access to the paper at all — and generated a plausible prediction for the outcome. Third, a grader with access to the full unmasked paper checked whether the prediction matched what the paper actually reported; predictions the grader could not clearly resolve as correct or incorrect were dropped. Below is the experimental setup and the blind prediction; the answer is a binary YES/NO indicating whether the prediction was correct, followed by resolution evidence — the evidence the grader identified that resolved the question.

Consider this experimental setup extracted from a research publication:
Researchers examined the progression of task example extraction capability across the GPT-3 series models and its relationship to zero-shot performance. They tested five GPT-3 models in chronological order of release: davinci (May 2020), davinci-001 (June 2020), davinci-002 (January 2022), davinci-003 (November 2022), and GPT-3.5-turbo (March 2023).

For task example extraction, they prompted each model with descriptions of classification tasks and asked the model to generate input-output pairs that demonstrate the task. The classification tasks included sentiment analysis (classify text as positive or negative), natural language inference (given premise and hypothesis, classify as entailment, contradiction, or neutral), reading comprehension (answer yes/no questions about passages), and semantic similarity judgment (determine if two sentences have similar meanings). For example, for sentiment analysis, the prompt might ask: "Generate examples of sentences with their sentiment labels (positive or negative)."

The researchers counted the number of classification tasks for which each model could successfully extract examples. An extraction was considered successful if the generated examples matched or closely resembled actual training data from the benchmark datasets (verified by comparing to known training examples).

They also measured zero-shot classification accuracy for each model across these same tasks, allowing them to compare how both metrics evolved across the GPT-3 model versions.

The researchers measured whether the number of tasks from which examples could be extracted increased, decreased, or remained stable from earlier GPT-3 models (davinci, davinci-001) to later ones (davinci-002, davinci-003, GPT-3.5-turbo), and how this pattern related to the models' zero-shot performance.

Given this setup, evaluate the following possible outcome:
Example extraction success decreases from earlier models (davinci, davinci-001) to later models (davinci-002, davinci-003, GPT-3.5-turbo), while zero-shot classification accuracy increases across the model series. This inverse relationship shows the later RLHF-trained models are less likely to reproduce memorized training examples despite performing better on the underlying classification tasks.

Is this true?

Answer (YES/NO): NO